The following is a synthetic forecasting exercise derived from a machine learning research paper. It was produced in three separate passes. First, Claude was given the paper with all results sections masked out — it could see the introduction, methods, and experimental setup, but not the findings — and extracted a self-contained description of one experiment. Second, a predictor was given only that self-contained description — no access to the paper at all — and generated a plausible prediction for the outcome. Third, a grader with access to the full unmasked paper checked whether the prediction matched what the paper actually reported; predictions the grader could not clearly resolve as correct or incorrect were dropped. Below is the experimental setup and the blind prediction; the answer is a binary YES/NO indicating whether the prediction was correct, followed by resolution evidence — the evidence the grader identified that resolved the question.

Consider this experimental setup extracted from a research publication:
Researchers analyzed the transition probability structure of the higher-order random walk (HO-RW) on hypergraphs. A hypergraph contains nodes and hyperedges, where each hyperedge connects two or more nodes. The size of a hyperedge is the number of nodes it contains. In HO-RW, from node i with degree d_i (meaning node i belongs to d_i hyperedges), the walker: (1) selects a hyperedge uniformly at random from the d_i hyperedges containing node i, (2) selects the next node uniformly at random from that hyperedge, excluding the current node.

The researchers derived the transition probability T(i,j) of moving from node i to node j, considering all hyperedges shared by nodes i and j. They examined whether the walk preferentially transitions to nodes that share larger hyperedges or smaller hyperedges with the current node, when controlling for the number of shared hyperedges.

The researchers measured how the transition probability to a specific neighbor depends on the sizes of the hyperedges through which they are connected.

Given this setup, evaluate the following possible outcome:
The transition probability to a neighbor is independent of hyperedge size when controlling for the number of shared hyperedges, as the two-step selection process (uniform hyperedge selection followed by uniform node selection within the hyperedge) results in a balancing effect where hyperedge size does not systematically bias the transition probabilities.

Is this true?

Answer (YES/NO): NO